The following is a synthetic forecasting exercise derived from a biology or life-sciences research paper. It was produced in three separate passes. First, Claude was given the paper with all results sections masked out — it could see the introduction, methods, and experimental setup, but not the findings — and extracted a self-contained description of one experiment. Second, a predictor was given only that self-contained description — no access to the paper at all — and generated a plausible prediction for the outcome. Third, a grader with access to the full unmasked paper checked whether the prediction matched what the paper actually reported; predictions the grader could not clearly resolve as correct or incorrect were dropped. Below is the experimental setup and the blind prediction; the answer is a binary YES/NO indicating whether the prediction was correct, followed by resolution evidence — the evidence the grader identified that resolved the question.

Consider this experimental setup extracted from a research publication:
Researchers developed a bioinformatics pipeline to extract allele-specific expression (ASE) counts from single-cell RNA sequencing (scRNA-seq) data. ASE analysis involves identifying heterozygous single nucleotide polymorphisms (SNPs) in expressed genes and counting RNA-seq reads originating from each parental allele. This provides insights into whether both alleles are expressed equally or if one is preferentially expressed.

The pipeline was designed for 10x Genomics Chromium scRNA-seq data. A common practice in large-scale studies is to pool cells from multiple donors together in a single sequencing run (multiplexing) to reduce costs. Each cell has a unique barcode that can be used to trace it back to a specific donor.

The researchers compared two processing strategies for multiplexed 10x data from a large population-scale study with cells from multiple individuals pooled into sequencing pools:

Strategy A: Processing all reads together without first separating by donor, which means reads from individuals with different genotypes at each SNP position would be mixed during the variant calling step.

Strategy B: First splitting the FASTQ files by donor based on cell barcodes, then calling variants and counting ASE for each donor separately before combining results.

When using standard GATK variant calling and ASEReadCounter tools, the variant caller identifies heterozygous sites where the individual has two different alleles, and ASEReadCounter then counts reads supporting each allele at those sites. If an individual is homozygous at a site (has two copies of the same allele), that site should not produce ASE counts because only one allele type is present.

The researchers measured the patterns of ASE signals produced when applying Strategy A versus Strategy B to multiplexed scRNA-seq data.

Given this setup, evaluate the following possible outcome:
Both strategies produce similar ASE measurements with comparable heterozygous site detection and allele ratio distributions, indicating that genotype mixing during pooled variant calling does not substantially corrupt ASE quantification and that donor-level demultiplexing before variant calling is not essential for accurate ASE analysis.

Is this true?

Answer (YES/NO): NO